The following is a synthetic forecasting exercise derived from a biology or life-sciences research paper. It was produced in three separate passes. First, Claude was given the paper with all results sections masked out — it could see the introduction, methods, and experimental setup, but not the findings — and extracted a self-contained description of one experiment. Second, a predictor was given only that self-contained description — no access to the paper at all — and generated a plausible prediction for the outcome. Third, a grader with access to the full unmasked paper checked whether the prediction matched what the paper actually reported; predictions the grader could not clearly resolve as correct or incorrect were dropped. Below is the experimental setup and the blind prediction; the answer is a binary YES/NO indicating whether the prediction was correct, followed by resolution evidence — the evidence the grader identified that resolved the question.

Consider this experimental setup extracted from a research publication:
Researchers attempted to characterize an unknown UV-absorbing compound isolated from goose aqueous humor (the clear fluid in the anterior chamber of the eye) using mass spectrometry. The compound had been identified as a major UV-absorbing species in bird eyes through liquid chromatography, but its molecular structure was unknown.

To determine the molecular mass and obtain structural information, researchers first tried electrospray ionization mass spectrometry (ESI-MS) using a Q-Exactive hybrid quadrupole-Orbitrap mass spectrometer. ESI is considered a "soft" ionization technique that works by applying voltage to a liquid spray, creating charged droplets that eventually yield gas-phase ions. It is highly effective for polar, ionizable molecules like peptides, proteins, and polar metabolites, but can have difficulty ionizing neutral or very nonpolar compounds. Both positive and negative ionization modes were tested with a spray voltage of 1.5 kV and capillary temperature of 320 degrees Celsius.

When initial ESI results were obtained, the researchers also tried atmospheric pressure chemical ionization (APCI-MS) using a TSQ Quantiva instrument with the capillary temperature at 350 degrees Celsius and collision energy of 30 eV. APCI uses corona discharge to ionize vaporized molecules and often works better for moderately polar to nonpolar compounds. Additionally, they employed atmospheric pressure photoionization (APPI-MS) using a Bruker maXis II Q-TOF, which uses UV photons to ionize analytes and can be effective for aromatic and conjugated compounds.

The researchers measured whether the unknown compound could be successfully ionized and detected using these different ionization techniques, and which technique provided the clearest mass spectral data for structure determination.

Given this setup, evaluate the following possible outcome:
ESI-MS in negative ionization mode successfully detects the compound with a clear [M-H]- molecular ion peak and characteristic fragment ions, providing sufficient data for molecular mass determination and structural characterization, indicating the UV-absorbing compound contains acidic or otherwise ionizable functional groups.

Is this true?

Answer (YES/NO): NO